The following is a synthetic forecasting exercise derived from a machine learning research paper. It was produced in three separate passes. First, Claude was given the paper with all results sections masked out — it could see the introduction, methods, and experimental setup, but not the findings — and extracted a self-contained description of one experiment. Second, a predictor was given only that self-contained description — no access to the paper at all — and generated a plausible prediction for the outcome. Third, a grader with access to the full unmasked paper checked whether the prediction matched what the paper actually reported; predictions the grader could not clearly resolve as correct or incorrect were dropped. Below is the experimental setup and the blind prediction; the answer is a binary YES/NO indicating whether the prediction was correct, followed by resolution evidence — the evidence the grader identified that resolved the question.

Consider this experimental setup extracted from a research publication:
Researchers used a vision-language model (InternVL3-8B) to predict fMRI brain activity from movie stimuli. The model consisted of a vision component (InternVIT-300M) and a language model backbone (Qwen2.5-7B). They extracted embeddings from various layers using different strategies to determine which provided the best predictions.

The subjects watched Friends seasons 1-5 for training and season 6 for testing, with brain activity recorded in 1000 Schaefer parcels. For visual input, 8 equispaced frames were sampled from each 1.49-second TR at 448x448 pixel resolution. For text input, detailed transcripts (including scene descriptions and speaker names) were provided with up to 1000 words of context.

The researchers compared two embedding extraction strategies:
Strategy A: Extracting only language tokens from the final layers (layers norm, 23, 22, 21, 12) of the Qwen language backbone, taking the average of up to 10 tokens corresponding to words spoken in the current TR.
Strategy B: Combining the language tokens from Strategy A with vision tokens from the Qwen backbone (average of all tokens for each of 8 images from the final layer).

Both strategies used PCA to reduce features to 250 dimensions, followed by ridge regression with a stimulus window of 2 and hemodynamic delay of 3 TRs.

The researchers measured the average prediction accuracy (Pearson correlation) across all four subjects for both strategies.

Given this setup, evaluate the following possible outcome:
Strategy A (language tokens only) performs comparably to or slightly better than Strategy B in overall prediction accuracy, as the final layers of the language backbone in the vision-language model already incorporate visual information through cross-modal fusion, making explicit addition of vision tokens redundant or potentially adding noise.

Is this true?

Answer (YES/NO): NO